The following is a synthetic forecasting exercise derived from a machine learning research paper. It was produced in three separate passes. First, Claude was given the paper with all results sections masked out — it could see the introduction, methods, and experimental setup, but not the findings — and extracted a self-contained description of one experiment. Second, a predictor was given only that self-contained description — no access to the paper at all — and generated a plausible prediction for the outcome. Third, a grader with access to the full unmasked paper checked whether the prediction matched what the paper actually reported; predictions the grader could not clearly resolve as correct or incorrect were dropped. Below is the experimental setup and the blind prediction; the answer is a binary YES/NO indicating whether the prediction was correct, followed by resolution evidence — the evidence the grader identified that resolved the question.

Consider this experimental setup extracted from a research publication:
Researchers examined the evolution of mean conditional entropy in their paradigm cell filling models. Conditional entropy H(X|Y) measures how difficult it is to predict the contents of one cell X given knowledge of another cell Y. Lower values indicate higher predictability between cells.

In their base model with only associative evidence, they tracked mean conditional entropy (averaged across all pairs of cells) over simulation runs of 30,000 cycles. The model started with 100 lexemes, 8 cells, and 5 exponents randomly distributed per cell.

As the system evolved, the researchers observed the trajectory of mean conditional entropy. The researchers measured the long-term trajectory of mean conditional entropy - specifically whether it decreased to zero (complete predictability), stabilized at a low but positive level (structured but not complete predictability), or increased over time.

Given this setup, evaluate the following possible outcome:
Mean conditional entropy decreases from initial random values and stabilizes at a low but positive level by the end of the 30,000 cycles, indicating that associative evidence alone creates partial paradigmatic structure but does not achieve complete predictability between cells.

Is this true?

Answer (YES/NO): NO